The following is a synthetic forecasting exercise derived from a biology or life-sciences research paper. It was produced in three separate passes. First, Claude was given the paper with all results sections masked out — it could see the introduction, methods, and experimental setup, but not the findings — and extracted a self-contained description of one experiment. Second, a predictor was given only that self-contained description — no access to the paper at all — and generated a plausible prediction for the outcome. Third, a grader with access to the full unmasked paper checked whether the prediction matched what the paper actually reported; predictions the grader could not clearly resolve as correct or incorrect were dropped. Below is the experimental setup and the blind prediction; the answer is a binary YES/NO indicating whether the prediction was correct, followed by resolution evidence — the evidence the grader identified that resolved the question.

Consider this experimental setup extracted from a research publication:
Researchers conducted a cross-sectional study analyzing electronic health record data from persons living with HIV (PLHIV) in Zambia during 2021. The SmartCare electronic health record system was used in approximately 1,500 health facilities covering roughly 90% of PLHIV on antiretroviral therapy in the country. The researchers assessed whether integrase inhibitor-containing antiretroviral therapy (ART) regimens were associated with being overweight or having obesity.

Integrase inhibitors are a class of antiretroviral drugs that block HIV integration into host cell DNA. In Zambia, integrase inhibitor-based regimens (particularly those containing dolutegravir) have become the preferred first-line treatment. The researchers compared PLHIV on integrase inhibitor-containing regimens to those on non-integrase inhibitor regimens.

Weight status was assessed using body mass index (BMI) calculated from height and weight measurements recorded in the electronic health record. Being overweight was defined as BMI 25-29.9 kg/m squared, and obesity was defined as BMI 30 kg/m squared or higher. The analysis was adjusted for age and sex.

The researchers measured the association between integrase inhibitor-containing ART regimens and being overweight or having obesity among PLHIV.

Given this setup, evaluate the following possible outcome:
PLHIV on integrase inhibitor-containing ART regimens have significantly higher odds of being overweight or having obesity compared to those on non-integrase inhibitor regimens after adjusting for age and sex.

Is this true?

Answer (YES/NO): YES